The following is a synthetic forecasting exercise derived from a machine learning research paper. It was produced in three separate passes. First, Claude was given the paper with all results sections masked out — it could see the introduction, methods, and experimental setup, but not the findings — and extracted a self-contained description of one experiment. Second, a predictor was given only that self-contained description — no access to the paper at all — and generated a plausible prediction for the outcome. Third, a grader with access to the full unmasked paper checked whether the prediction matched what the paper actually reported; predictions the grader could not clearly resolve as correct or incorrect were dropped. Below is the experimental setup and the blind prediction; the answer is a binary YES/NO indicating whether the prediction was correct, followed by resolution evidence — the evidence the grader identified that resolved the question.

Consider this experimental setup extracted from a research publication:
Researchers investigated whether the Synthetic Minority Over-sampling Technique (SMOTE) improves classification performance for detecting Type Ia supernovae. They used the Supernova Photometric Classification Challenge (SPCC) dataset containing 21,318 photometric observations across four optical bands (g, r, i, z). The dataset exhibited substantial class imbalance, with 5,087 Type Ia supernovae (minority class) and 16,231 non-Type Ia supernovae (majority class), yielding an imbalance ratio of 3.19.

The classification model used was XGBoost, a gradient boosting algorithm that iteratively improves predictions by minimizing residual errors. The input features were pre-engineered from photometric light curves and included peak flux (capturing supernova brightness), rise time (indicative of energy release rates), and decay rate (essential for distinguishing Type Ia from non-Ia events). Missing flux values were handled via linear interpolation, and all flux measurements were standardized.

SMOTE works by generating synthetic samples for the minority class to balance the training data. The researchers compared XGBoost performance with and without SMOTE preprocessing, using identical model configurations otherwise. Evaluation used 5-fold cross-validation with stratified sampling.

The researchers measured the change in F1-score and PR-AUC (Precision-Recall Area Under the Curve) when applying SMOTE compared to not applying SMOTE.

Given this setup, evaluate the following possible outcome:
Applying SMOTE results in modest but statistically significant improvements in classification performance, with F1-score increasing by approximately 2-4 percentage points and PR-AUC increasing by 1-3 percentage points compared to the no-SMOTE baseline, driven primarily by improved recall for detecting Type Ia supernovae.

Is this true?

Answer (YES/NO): NO